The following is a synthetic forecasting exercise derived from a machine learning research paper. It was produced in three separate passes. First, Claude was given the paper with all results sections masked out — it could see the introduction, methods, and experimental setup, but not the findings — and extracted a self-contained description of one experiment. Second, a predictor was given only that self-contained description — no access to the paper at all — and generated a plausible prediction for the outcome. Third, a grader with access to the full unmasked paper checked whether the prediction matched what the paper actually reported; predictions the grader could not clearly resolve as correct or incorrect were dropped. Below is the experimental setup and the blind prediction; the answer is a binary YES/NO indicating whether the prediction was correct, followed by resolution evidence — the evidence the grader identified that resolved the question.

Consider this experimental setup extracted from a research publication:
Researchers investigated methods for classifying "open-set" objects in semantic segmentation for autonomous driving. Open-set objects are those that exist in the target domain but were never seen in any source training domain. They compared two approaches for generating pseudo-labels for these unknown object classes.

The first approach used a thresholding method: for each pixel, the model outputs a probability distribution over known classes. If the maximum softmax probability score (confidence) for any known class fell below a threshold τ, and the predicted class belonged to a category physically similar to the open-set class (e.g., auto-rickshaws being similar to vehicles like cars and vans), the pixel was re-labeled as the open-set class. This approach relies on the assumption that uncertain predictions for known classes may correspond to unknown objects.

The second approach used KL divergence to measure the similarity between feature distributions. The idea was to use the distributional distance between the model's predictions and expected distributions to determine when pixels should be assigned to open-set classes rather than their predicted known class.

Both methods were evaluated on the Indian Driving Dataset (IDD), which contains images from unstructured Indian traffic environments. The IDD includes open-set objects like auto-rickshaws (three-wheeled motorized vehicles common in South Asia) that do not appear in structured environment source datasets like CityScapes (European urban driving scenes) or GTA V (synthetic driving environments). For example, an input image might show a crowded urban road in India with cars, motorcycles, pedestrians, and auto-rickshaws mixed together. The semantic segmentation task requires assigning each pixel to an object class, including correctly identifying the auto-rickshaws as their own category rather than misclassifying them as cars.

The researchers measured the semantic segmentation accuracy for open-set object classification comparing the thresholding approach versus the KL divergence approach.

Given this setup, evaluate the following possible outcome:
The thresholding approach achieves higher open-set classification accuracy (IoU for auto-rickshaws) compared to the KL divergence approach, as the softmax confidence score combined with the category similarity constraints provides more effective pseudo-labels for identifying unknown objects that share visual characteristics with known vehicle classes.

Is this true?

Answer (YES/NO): YES